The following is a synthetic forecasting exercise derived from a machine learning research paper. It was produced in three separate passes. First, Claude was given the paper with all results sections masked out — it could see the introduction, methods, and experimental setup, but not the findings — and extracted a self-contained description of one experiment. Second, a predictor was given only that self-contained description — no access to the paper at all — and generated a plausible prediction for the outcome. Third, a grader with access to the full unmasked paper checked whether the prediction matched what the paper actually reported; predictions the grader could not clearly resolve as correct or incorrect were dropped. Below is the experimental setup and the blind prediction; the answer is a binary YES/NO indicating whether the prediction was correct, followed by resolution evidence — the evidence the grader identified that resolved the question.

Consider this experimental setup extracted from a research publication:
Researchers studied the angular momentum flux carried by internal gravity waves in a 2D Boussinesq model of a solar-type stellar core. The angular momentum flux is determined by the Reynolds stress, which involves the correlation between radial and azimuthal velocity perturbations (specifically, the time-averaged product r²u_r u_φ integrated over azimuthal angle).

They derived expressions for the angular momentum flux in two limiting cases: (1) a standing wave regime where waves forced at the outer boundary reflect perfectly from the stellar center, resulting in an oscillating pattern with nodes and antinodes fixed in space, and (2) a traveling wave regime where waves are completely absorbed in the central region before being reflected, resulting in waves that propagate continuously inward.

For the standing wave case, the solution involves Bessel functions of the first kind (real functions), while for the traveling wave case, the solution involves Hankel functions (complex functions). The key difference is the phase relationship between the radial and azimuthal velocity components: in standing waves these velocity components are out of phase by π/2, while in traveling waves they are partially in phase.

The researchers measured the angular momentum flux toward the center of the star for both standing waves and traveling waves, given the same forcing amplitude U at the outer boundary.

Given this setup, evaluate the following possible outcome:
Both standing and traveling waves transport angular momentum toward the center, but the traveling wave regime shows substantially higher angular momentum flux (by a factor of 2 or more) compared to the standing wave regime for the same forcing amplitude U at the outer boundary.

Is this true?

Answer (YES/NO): NO